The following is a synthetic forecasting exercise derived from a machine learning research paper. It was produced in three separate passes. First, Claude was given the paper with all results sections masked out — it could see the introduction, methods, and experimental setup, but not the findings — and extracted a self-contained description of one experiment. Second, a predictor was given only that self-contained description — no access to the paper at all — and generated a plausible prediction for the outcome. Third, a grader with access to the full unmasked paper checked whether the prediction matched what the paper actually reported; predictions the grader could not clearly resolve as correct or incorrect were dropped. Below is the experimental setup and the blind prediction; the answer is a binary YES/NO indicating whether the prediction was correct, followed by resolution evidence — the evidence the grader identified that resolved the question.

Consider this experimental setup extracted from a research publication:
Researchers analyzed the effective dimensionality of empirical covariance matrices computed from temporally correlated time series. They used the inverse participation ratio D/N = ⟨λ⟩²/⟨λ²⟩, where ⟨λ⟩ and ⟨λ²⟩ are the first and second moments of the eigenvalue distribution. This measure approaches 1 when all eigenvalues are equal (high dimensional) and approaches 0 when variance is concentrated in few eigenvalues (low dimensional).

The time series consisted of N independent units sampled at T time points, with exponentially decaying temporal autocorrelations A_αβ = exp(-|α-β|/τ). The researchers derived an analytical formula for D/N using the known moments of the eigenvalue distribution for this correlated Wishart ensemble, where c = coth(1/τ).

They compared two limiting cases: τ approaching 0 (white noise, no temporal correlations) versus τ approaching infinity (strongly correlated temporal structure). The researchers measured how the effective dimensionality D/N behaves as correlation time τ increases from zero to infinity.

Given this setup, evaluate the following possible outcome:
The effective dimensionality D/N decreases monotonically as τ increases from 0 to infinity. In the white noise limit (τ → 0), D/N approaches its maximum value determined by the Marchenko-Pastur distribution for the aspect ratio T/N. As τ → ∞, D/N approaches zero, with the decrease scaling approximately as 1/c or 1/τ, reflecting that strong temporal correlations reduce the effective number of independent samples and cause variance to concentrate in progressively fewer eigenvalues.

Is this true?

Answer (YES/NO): NO